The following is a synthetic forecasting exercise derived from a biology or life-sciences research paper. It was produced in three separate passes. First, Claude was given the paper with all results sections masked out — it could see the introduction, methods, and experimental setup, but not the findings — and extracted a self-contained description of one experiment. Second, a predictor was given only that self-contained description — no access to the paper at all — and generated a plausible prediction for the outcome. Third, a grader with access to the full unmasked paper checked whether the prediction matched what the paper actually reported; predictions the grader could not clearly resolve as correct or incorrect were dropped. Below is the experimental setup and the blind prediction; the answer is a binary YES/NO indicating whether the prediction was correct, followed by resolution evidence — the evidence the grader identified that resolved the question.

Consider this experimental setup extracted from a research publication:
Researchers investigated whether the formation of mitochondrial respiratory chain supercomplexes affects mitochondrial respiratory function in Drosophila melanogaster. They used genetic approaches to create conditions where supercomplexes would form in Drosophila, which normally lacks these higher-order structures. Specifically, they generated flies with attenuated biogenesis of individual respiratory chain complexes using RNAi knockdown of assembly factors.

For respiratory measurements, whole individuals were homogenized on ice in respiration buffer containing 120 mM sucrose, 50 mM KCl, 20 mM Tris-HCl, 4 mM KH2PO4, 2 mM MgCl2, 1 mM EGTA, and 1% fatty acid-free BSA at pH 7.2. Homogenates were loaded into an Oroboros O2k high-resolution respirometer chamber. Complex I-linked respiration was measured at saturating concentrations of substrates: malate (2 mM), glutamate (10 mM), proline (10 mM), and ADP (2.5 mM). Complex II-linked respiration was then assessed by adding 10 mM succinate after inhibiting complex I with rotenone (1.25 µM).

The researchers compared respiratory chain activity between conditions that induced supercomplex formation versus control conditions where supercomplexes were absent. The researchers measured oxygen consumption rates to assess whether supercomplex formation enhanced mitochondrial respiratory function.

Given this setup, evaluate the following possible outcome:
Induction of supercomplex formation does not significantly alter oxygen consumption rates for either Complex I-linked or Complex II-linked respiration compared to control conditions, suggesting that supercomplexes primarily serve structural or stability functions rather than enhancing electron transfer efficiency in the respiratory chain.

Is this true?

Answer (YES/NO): YES